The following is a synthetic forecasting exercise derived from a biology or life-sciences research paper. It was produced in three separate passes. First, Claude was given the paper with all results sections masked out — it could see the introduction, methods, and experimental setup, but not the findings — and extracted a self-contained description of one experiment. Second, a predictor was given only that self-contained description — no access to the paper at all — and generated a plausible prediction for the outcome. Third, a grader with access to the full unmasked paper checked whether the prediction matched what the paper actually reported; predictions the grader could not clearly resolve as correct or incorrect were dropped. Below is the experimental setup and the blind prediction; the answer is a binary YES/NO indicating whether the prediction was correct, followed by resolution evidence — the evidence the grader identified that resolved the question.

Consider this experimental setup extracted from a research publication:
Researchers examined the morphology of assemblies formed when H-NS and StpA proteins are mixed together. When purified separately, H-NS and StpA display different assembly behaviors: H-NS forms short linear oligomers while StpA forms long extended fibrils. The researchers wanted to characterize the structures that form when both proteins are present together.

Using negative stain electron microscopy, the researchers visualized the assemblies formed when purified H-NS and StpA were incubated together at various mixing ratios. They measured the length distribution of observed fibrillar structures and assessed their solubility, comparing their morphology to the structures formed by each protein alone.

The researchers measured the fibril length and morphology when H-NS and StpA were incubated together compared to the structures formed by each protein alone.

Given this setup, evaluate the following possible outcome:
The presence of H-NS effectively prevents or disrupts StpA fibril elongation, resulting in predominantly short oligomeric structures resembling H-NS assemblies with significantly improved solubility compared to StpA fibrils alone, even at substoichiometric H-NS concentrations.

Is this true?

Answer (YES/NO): NO